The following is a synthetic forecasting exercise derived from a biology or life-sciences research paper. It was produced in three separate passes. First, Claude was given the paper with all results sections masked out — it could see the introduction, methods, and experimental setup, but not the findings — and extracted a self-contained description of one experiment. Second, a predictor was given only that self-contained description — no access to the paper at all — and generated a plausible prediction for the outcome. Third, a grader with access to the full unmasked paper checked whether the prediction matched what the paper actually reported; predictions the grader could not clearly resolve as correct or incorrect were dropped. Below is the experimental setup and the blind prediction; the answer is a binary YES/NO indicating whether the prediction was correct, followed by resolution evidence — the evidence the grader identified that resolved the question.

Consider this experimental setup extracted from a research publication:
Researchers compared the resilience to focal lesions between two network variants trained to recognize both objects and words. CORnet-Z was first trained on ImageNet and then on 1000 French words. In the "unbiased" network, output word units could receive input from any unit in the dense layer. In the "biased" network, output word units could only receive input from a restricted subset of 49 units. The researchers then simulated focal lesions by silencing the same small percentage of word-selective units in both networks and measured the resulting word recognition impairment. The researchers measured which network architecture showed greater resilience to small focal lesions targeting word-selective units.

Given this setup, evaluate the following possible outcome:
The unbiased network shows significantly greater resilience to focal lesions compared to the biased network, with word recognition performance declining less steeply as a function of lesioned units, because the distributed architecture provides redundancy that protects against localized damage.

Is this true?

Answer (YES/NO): YES